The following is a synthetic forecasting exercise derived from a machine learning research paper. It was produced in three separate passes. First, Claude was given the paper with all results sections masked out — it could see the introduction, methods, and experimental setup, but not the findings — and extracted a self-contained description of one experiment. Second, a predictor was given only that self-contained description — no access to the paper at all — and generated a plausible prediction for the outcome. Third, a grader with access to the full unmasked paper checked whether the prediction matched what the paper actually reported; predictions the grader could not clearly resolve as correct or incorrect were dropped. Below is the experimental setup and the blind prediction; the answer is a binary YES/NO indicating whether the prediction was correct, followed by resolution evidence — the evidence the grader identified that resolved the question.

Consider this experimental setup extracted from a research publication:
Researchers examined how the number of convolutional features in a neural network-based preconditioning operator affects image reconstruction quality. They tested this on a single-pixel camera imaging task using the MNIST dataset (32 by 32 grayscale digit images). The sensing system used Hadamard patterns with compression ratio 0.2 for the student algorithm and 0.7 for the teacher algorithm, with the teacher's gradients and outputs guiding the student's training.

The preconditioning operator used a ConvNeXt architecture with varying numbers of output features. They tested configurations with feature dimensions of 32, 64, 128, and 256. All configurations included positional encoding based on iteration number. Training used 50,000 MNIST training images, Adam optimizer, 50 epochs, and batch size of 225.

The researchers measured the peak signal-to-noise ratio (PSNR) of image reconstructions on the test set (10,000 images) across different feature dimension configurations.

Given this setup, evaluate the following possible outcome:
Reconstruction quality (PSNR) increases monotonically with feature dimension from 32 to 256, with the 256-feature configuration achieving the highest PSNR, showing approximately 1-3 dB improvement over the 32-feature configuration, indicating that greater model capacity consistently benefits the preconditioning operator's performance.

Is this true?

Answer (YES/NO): NO